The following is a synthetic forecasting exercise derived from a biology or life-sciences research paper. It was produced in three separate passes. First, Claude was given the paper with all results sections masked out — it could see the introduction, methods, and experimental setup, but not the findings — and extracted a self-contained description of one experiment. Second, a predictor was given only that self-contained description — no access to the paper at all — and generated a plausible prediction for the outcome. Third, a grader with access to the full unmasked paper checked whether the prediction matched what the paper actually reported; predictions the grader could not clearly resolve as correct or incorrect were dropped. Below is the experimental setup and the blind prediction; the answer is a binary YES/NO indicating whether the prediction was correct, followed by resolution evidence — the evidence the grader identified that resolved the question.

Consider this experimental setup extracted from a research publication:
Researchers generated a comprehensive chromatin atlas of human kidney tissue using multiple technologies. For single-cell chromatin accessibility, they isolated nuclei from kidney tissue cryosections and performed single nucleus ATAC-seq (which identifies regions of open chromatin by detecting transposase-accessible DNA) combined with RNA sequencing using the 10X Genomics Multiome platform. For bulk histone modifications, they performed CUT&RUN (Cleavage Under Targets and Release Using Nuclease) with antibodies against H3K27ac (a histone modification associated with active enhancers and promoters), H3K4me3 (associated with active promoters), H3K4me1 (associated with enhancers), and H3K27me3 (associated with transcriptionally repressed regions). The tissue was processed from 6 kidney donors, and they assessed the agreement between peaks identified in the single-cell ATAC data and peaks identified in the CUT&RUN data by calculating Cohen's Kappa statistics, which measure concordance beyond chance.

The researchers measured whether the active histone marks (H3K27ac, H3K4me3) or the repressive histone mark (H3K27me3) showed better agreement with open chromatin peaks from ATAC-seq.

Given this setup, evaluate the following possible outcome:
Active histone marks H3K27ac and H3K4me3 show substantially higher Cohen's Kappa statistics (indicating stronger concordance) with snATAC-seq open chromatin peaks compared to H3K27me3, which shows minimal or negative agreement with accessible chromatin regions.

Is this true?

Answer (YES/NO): YES